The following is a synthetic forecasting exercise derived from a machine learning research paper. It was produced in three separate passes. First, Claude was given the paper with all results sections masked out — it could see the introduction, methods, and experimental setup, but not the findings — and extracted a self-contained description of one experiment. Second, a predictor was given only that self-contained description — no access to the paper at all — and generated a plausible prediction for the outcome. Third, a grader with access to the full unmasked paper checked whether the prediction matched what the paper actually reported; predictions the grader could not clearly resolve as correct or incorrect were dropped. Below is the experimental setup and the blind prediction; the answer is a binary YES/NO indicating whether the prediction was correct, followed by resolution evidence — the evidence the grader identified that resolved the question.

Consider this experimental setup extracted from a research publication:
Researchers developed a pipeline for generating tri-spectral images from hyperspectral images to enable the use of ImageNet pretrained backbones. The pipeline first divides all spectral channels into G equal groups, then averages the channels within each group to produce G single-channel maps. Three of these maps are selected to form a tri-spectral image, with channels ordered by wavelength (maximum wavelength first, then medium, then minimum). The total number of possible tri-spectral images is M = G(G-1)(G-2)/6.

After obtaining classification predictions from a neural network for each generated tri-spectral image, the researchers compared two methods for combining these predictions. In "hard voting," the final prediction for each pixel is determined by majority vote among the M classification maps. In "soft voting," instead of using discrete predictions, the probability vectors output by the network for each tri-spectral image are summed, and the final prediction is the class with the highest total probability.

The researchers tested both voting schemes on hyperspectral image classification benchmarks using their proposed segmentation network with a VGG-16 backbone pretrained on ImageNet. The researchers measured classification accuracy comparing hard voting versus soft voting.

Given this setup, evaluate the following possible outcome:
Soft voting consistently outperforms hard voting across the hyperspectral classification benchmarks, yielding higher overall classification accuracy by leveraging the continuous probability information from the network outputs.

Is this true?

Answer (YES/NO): YES